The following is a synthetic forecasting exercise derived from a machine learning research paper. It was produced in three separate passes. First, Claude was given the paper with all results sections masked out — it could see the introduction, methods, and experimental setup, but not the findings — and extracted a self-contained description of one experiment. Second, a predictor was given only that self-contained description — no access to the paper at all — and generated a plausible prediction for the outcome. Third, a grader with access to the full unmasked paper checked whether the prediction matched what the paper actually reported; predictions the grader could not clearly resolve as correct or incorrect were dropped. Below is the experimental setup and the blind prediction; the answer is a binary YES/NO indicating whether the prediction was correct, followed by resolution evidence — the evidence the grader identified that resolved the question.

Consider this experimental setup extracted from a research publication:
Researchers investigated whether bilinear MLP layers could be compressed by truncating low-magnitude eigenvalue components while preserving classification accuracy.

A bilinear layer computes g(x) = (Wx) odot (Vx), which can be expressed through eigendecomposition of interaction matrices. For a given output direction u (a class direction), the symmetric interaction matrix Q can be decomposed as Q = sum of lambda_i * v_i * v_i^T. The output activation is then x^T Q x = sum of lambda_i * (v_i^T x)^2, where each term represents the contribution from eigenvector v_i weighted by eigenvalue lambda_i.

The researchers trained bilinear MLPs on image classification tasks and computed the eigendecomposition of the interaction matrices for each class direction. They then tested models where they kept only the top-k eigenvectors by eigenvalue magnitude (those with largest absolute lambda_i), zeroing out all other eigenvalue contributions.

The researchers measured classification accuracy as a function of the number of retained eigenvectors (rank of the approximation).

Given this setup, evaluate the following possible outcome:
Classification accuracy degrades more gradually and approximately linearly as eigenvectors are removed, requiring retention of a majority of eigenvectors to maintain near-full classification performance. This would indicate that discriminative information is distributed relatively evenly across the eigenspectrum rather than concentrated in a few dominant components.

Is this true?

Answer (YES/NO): NO